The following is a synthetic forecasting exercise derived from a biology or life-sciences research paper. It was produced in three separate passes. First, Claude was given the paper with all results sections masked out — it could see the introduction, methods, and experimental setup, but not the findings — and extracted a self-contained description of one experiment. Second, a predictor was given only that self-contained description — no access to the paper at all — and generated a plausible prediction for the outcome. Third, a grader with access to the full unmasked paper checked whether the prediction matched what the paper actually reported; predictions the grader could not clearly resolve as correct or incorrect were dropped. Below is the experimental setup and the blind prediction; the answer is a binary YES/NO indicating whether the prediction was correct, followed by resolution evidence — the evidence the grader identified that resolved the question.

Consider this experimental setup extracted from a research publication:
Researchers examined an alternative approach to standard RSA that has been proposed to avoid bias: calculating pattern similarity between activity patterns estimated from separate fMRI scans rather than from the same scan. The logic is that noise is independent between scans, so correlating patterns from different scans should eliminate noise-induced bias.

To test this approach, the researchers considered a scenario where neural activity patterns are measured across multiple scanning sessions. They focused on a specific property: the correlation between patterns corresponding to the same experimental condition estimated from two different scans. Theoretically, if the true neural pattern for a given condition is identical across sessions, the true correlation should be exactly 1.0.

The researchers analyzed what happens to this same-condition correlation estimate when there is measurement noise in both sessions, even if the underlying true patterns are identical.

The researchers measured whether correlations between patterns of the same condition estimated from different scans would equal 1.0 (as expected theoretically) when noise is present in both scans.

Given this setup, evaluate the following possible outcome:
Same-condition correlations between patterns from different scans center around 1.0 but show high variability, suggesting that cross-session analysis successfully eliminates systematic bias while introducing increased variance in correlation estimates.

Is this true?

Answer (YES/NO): NO